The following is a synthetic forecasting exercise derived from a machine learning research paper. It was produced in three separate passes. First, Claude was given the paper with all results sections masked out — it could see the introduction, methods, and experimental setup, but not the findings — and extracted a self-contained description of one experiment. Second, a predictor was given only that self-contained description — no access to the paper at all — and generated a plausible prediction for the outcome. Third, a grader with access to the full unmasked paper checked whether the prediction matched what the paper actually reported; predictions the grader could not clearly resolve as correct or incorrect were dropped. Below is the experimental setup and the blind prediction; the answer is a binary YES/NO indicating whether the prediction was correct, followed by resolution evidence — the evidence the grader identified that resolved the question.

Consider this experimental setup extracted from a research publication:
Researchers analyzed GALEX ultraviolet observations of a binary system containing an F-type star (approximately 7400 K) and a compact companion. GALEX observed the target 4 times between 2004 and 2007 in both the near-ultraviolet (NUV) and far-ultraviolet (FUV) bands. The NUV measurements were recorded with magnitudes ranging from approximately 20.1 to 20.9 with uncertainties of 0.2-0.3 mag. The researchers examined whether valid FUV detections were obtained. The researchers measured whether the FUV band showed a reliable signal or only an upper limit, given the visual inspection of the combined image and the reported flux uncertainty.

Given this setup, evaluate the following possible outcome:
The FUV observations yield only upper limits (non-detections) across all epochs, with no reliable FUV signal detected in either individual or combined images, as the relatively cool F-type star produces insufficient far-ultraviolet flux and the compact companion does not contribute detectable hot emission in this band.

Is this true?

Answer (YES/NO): YES